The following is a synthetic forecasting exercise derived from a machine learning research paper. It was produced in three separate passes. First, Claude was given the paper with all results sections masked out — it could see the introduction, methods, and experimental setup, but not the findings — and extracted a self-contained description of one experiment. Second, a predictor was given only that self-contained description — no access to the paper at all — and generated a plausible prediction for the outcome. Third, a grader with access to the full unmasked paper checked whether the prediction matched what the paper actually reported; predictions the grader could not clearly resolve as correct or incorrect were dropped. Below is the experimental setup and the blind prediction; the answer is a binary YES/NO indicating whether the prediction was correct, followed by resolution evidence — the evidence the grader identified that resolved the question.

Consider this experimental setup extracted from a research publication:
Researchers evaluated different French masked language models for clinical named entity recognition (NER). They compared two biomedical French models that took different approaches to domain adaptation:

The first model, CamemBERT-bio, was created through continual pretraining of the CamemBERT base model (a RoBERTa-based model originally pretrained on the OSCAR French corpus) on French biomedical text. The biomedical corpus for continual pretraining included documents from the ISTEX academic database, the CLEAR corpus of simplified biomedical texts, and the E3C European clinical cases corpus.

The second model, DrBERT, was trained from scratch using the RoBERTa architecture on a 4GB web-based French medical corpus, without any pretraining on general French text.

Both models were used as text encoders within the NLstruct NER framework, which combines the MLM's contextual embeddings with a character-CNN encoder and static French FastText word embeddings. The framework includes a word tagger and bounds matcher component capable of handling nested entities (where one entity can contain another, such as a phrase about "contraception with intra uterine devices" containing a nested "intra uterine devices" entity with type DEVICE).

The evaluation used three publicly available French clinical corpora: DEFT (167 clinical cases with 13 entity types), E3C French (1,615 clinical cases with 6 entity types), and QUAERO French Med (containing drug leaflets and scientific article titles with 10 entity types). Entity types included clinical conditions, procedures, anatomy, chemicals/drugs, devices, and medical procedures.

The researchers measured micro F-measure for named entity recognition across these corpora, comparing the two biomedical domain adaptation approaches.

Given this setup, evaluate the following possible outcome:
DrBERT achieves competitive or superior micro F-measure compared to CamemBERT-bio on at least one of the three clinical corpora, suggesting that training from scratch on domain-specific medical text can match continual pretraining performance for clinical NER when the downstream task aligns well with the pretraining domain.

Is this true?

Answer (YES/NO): NO